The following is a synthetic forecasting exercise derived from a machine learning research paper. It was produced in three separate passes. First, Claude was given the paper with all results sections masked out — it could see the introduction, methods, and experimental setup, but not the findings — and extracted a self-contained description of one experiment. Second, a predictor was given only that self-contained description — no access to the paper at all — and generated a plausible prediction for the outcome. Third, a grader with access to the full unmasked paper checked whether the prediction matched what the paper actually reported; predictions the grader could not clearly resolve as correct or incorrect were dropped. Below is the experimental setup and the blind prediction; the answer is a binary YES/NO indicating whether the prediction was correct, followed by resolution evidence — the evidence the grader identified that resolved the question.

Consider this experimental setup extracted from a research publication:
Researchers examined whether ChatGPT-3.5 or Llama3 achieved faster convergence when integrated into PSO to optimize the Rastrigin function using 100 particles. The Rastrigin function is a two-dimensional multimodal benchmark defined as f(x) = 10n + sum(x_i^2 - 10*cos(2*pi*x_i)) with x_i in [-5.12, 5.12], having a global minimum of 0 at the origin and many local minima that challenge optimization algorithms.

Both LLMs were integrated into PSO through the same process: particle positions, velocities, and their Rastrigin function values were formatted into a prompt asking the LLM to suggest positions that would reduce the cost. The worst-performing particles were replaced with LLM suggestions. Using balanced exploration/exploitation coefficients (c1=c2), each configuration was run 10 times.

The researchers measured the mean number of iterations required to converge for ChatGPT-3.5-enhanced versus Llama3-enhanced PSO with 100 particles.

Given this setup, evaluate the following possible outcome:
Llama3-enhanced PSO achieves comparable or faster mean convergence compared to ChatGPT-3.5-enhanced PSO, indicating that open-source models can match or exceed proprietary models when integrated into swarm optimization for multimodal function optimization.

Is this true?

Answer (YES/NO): YES